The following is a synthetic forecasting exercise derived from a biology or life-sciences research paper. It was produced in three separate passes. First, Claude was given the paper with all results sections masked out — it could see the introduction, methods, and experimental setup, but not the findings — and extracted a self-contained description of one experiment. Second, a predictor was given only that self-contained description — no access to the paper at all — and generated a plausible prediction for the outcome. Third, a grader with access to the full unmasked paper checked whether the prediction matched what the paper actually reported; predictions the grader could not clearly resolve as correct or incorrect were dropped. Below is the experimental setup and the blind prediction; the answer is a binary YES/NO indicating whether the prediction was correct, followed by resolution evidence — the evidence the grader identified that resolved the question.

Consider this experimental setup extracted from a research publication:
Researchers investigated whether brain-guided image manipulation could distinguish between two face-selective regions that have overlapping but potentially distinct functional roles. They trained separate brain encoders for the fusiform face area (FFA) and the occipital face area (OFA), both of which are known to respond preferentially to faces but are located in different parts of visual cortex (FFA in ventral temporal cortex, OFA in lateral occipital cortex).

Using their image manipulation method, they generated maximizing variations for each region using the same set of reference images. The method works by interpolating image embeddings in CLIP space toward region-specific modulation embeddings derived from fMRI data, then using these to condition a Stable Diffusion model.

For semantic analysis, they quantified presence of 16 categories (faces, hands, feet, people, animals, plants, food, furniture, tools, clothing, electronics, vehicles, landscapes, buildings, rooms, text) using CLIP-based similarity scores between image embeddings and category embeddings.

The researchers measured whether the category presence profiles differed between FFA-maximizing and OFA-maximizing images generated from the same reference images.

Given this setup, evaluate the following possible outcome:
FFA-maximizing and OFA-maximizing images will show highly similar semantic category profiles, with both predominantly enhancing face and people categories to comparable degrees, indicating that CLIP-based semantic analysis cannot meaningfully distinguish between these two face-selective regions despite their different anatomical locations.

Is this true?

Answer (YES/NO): NO